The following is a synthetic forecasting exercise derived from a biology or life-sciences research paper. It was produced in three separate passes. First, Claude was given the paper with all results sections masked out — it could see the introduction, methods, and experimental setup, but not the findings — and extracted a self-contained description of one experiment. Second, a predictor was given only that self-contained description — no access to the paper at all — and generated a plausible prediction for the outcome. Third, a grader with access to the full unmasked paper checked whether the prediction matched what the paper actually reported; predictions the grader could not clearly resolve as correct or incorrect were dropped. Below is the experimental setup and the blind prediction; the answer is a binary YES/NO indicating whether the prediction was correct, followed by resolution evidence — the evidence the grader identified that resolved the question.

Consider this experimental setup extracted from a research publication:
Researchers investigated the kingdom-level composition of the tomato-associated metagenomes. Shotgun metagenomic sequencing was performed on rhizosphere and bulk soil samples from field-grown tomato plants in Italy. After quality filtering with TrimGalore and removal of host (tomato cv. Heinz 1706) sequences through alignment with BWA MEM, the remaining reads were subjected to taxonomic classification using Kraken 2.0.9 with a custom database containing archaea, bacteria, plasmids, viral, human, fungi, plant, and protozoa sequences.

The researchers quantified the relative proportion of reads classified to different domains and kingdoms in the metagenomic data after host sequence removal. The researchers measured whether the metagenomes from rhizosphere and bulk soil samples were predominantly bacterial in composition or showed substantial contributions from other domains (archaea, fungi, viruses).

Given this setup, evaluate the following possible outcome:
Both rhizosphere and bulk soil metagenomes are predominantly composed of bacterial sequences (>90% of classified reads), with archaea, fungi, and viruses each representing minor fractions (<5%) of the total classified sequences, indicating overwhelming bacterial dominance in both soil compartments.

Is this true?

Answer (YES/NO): YES